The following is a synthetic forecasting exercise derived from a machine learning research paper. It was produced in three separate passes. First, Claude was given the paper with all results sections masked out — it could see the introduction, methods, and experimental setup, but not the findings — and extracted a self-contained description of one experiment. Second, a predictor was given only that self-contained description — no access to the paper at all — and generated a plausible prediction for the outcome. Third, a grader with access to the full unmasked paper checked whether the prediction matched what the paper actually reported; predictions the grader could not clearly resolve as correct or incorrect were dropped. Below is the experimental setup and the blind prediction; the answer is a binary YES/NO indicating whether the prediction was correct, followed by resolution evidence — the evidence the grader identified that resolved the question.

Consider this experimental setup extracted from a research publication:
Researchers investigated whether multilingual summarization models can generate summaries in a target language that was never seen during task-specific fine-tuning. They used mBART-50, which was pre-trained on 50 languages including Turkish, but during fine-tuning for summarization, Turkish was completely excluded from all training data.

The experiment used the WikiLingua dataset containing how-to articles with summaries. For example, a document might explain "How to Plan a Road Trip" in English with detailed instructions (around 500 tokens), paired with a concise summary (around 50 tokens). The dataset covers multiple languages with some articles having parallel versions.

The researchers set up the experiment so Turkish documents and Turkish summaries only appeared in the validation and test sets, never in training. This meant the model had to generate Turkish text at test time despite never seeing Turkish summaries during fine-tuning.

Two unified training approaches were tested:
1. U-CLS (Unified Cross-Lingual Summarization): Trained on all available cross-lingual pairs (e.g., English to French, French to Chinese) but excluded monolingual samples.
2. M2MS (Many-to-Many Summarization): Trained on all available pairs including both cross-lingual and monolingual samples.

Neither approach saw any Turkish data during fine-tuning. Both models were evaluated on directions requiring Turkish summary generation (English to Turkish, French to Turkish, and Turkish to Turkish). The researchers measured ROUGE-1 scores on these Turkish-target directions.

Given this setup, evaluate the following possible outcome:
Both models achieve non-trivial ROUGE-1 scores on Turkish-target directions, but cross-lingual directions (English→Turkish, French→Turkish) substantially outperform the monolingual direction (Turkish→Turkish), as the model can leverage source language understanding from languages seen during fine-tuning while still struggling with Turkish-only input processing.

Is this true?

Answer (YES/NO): NO